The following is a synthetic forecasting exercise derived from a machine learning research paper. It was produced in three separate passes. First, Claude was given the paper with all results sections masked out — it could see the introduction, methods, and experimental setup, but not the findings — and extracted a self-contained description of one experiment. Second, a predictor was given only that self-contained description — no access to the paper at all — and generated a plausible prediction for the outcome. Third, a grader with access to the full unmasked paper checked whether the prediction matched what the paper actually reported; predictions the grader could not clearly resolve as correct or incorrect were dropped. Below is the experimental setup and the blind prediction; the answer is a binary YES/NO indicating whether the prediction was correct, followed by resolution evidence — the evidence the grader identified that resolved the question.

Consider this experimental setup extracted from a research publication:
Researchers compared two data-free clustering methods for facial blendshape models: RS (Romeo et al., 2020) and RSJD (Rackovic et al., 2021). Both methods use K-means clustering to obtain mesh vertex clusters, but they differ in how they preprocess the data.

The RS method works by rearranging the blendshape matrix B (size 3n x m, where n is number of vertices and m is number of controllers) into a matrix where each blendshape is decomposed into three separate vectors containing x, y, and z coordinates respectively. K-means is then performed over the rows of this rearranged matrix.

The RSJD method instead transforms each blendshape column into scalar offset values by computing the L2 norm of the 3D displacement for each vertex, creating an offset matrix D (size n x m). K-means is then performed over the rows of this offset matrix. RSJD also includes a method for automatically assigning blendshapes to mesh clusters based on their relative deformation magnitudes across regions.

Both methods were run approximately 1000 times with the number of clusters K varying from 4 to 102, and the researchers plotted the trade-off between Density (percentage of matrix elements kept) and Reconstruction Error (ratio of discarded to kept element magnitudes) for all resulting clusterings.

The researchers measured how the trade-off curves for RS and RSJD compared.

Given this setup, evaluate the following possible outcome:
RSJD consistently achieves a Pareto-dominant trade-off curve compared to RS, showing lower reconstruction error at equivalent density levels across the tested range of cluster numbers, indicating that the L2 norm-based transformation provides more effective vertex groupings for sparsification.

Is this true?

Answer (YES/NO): NO